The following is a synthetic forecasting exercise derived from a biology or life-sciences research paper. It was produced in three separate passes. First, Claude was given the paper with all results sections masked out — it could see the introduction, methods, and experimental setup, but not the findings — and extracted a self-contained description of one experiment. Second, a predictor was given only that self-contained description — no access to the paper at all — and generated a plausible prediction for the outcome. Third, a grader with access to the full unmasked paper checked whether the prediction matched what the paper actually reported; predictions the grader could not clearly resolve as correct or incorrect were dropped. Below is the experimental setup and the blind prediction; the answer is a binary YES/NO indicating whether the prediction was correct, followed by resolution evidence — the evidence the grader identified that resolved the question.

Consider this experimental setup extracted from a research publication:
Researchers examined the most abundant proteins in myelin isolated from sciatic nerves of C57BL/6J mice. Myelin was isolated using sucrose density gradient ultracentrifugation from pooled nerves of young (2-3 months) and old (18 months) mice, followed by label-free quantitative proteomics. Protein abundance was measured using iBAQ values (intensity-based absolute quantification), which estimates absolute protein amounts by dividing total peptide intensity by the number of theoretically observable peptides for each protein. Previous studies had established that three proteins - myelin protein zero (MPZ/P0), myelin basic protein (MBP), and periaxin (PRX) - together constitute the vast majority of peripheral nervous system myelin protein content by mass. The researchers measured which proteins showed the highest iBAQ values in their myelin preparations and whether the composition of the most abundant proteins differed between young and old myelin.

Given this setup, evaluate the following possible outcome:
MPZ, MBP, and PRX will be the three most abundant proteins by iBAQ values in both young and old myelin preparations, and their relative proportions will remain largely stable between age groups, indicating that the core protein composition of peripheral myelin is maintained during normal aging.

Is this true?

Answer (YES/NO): NO